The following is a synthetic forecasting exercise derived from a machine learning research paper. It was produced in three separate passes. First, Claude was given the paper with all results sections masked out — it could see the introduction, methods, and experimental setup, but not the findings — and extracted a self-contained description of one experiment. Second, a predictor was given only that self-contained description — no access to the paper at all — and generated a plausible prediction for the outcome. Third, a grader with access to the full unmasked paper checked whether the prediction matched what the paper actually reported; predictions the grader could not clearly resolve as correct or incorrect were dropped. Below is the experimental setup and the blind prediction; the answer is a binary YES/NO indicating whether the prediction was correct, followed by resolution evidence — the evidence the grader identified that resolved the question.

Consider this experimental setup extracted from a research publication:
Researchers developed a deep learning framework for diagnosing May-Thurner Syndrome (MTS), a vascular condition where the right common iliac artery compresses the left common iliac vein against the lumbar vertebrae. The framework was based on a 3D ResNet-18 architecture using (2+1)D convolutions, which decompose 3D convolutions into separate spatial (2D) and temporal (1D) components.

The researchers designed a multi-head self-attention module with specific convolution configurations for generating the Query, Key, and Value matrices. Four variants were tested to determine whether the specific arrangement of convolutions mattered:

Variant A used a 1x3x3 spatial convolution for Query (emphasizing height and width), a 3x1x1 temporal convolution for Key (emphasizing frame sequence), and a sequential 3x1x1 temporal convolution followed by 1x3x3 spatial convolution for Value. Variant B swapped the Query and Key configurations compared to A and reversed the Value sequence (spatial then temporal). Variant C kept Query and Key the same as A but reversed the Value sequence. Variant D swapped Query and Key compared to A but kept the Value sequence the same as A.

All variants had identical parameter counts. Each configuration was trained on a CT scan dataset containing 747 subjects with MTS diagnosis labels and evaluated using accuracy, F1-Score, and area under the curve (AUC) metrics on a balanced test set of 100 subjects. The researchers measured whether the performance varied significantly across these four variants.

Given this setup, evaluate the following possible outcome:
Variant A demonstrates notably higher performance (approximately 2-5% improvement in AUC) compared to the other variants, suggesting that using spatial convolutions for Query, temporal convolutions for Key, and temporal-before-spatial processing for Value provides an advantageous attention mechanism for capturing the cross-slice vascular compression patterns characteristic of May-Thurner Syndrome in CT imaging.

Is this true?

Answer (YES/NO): NO